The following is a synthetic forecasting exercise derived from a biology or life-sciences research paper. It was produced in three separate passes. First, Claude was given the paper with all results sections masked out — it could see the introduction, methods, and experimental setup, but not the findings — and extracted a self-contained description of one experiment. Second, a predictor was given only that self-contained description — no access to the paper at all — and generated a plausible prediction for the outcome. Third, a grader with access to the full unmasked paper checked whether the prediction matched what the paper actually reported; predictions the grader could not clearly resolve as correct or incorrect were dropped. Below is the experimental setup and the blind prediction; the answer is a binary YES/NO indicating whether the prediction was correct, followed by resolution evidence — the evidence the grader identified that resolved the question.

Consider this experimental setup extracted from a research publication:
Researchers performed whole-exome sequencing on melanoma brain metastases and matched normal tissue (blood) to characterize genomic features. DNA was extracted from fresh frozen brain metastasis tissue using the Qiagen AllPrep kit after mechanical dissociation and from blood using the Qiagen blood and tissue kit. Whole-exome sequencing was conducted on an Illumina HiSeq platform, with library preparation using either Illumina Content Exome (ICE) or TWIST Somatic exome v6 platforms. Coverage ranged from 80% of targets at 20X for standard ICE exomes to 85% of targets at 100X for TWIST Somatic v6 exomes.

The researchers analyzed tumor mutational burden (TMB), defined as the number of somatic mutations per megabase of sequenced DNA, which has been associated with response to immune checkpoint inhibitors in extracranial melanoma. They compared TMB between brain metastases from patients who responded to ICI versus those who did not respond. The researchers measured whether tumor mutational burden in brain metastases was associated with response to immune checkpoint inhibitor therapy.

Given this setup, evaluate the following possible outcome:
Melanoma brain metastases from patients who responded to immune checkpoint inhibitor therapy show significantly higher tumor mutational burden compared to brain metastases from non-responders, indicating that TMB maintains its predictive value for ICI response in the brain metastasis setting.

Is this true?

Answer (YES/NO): NO